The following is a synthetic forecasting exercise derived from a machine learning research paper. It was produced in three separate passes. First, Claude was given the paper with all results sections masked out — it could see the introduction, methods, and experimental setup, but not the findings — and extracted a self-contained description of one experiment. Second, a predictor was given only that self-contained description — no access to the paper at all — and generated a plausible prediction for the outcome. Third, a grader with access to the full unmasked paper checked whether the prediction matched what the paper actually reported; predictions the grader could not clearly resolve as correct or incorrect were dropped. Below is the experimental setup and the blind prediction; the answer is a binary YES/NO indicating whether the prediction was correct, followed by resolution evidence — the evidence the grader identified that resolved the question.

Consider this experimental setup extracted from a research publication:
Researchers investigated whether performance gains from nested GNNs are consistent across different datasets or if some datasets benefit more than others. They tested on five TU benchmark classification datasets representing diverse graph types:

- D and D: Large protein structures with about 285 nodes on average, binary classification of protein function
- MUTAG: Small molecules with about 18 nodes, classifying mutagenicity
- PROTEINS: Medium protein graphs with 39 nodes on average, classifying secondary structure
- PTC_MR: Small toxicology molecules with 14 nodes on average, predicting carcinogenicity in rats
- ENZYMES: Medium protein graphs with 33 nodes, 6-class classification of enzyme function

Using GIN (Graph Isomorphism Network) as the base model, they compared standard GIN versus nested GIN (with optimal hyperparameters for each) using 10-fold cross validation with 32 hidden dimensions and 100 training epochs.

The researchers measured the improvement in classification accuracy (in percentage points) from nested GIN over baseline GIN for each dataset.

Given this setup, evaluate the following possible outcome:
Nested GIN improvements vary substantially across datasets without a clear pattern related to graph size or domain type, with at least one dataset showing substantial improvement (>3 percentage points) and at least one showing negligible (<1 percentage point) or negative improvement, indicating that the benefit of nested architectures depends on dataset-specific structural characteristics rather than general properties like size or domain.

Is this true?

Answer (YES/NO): YES